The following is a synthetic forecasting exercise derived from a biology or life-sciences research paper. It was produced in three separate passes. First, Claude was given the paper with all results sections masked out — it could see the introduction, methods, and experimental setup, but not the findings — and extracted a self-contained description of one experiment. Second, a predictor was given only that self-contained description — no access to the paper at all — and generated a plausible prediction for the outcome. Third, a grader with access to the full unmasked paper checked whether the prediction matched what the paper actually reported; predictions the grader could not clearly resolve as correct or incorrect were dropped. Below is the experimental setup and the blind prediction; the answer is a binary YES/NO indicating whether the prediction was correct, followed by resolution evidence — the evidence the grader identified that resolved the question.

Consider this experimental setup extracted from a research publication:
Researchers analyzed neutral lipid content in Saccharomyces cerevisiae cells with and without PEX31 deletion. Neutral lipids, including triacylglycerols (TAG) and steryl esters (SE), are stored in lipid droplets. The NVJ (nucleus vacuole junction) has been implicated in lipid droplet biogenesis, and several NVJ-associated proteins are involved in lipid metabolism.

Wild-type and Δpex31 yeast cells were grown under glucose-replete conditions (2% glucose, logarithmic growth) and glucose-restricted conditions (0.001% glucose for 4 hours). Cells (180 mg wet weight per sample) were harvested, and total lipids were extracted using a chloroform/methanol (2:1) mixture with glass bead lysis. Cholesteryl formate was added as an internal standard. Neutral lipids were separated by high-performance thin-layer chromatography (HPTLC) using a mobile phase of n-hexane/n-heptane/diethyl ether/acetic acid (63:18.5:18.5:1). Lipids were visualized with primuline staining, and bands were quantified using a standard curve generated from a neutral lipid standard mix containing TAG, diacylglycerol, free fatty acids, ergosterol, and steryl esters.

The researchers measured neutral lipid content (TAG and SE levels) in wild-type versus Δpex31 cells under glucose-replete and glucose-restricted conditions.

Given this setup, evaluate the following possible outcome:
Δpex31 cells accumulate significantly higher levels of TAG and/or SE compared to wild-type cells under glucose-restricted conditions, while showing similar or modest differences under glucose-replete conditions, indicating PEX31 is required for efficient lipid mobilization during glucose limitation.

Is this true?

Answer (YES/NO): NO